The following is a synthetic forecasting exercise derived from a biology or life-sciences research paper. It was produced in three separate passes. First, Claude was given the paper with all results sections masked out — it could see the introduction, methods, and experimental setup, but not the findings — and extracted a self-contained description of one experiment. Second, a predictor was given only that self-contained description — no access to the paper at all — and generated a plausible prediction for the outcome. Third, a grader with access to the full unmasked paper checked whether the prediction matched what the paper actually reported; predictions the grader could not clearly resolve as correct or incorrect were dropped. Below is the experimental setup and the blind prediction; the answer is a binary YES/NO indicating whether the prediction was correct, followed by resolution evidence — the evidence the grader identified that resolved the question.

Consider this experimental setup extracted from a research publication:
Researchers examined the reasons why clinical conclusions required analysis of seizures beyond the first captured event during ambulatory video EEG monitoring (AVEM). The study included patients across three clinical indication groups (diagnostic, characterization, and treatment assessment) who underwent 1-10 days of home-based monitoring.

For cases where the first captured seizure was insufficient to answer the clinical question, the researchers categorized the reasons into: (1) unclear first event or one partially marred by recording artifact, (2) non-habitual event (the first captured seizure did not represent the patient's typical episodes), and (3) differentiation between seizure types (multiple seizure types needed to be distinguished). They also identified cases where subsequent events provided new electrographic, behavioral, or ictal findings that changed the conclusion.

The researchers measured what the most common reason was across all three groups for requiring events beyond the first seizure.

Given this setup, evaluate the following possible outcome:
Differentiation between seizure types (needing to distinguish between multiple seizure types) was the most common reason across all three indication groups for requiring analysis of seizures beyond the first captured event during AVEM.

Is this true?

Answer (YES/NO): NO